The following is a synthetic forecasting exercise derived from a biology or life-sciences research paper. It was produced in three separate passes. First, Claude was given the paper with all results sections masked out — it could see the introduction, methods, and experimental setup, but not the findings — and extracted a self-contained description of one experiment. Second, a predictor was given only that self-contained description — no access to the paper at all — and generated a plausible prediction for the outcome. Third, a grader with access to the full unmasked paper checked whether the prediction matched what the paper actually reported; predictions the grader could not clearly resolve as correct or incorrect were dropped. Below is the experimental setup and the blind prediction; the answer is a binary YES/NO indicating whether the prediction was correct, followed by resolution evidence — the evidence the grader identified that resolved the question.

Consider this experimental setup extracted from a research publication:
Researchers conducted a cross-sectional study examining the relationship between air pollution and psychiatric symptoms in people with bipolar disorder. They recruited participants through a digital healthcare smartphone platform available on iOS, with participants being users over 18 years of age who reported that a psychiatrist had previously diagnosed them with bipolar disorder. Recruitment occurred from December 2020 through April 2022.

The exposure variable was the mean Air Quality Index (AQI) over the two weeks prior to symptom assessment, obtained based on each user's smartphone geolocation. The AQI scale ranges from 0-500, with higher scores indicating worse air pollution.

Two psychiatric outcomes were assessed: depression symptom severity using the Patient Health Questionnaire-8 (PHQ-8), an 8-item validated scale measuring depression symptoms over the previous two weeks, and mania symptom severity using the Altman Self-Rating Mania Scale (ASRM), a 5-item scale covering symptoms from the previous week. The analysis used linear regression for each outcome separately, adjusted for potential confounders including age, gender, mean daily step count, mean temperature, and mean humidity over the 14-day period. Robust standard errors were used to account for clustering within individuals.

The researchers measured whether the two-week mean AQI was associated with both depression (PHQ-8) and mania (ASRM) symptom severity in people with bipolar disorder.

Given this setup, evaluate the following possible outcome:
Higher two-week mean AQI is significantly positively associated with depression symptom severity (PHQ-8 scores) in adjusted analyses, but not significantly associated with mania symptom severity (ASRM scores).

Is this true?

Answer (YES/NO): YES